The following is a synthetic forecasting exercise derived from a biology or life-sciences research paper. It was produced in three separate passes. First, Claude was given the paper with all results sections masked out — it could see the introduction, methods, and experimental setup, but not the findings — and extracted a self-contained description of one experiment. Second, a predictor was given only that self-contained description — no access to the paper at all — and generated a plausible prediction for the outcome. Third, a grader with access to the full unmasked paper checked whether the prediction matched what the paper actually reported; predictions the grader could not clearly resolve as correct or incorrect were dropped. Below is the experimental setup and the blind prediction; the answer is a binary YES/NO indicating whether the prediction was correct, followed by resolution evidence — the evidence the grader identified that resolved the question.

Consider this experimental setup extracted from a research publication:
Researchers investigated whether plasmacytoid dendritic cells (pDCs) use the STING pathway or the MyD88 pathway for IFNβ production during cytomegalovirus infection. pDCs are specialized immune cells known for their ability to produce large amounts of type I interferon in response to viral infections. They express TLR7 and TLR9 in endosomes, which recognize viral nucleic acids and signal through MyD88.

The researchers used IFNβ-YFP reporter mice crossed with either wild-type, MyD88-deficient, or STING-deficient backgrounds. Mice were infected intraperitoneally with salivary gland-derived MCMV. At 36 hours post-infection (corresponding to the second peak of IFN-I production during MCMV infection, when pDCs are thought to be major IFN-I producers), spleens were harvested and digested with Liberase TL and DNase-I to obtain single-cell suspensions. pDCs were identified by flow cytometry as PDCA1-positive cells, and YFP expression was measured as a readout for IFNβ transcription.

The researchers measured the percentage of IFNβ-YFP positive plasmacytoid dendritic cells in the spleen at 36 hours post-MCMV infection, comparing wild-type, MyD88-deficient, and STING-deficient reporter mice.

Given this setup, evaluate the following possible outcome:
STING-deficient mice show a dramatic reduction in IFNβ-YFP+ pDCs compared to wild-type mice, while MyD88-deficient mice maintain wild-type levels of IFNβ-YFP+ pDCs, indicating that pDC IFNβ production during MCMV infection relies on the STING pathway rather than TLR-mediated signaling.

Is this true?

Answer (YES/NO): NO